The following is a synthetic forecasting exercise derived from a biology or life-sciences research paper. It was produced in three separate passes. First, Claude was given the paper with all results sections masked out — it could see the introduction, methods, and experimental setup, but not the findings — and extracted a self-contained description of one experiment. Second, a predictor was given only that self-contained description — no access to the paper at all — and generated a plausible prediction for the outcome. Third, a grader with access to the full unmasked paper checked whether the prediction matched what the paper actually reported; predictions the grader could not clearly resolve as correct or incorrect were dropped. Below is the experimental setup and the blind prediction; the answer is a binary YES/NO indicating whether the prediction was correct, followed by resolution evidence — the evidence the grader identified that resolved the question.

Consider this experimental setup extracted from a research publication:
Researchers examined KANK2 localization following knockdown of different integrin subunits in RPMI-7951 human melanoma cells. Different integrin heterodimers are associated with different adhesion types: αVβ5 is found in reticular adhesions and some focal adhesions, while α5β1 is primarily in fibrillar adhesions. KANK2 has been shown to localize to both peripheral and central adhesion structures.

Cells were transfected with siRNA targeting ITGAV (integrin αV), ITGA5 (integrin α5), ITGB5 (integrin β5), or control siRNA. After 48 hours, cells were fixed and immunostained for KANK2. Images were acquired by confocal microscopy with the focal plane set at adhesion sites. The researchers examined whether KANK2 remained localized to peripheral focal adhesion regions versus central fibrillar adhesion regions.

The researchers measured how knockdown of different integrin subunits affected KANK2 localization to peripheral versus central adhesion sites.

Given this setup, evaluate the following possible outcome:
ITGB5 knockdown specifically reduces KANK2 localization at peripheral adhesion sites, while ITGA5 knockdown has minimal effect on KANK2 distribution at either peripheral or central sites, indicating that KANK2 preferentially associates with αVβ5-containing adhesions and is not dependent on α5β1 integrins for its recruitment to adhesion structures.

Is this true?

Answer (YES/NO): NO